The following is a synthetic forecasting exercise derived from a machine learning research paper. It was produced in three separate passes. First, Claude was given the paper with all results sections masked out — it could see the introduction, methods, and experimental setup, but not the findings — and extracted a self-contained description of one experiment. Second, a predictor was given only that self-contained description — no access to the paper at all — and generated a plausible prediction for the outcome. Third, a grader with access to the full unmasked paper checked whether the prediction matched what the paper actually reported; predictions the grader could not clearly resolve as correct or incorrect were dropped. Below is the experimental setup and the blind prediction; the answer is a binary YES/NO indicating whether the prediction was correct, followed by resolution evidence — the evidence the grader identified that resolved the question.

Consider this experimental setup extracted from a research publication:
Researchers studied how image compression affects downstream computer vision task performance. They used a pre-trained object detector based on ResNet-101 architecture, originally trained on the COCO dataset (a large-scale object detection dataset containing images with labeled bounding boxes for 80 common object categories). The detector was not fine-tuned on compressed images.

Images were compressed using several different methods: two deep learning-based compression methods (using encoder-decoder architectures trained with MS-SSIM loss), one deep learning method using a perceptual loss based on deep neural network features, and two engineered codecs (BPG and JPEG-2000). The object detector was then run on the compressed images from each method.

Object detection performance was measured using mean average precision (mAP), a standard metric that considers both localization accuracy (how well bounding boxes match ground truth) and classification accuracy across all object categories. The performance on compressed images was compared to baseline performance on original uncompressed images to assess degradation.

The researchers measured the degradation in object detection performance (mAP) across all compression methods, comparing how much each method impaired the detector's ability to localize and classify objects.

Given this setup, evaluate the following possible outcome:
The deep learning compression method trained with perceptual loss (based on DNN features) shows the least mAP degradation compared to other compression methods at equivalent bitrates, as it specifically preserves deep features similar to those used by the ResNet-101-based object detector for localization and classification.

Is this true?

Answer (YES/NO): YES